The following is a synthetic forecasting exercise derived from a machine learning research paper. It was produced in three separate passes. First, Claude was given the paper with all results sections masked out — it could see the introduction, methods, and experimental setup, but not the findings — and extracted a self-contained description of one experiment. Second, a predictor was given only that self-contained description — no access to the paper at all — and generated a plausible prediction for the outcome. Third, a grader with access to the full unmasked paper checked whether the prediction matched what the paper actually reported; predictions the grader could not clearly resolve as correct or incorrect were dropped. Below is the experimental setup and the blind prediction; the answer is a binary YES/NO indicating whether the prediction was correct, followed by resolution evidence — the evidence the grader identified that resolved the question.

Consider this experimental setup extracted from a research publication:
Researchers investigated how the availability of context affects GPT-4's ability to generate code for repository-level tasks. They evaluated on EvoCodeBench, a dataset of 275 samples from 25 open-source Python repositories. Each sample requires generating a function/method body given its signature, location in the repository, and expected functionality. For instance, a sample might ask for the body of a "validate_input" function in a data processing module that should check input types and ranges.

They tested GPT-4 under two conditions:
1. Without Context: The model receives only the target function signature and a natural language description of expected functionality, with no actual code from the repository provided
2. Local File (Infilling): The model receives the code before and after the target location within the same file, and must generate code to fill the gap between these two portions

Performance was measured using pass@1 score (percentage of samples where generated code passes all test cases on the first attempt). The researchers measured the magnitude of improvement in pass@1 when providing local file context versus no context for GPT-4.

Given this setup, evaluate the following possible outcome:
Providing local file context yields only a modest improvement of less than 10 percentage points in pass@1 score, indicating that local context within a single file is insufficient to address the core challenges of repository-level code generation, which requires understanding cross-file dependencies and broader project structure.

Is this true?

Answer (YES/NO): NO